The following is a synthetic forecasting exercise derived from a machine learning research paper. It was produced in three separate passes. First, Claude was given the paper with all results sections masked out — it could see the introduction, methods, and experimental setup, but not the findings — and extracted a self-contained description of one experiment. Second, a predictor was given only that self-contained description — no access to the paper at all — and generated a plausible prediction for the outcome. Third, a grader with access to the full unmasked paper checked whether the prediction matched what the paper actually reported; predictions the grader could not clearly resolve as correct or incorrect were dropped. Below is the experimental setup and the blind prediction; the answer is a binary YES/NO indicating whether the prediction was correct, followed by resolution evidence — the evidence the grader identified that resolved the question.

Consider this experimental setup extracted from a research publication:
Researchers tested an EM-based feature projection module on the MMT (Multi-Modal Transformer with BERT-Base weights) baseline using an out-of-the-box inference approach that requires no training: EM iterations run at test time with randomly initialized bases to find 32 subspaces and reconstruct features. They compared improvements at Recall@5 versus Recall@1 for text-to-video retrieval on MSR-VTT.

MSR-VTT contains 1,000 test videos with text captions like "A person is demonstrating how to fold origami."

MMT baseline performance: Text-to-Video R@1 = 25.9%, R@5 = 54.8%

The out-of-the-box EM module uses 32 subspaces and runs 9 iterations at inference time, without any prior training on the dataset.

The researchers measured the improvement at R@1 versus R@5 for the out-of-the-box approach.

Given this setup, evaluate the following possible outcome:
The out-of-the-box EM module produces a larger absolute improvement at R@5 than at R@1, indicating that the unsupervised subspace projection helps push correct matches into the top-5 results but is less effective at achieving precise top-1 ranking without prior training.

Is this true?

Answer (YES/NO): YES